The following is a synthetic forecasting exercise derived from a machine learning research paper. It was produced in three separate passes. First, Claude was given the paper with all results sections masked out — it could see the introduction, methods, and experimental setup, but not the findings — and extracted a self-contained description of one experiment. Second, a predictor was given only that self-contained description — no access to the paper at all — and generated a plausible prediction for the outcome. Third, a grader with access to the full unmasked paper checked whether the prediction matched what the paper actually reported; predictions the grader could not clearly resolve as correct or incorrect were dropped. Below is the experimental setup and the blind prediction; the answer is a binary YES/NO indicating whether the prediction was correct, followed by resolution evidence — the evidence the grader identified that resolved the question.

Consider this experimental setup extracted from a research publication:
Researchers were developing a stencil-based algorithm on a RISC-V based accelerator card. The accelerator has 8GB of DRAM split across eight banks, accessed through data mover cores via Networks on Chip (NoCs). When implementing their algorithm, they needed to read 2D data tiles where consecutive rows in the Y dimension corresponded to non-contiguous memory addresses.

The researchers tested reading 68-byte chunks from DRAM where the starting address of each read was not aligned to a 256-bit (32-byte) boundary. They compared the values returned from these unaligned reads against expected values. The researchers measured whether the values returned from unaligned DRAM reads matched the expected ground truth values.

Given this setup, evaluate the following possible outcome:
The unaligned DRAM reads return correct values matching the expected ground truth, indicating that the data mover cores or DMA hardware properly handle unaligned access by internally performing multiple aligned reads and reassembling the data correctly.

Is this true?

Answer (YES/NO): NO